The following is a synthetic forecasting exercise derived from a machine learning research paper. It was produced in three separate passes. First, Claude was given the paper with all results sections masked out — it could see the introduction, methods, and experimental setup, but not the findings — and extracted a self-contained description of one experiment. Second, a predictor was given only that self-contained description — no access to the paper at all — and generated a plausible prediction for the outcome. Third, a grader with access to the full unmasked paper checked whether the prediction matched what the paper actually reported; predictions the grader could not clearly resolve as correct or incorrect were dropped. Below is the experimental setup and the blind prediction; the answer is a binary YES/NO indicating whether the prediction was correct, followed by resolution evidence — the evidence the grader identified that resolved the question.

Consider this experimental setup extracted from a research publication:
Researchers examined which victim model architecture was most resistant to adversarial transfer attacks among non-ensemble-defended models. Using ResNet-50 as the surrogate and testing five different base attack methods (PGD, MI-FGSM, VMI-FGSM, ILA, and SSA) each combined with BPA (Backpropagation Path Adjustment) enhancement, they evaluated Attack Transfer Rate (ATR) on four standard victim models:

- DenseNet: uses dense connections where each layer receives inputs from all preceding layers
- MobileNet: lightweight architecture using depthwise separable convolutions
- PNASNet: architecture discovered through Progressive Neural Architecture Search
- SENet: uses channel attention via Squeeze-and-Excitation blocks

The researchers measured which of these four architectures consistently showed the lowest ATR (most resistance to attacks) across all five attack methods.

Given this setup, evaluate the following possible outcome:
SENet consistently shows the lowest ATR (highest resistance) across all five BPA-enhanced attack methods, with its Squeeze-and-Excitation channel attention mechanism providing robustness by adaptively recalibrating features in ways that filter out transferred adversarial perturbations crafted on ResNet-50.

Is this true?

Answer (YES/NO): NO